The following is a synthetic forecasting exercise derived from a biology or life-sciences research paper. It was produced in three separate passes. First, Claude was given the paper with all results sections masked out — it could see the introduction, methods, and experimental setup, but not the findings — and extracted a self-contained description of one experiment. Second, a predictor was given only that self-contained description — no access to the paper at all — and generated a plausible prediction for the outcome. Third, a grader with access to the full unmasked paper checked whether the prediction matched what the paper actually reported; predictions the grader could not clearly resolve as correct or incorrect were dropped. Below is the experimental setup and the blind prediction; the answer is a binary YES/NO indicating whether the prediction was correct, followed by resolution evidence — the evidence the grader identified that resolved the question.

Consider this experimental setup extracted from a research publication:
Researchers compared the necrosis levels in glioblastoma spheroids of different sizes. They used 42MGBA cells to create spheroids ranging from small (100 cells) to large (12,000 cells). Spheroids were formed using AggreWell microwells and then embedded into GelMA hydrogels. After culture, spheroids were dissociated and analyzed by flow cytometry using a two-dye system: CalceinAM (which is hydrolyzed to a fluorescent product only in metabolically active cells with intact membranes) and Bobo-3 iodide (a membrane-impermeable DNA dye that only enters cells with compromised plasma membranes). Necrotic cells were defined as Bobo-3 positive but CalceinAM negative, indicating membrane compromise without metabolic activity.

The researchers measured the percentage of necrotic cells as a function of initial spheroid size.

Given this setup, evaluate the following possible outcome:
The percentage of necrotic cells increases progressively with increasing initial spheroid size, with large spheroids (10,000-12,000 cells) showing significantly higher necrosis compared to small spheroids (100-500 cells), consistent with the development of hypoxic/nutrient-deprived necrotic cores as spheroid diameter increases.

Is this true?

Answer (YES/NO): NO